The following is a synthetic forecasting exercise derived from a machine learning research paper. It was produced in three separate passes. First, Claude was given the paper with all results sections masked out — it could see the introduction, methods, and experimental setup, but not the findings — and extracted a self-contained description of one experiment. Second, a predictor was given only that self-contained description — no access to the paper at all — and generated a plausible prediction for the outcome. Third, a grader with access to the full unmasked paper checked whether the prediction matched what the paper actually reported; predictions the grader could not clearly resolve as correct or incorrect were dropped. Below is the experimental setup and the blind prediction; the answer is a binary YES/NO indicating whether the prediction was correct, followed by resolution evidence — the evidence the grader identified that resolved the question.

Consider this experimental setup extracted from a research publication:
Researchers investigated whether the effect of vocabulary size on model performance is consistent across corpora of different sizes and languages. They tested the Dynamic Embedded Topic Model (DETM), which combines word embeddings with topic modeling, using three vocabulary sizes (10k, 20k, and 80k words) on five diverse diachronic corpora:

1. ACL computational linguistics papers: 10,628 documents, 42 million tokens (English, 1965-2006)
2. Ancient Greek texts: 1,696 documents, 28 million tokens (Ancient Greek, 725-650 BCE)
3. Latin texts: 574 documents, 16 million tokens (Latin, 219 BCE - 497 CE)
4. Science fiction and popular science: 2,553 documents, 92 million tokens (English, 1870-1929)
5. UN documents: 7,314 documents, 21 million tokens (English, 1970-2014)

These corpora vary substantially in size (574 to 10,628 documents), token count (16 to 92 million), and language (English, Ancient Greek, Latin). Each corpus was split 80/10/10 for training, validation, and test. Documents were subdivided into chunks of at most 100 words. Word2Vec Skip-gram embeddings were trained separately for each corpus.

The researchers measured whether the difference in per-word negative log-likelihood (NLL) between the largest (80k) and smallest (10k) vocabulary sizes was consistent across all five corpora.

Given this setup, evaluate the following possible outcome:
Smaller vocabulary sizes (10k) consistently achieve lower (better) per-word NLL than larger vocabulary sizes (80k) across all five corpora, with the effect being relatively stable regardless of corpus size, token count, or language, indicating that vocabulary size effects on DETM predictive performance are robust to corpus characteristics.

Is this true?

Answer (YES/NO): NO